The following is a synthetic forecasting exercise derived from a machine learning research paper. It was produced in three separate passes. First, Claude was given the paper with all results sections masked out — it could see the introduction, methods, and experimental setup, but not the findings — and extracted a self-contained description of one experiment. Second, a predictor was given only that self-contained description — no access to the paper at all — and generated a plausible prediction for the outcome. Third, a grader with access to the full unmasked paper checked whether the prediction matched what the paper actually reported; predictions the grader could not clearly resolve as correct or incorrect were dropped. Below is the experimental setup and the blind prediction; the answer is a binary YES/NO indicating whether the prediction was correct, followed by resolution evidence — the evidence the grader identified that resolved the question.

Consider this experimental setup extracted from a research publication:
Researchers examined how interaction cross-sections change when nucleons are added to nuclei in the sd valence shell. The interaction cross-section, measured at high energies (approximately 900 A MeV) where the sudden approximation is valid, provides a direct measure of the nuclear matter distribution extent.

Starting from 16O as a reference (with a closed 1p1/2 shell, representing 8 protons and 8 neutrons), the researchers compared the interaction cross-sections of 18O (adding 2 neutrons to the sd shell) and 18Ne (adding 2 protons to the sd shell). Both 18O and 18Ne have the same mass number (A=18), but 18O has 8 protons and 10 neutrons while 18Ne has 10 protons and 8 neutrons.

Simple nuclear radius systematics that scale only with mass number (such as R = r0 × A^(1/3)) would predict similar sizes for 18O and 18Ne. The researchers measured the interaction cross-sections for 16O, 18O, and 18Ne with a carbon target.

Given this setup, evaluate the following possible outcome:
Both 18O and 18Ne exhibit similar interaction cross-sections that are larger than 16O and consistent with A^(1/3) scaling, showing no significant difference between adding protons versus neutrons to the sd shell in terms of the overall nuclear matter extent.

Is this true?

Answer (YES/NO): NO